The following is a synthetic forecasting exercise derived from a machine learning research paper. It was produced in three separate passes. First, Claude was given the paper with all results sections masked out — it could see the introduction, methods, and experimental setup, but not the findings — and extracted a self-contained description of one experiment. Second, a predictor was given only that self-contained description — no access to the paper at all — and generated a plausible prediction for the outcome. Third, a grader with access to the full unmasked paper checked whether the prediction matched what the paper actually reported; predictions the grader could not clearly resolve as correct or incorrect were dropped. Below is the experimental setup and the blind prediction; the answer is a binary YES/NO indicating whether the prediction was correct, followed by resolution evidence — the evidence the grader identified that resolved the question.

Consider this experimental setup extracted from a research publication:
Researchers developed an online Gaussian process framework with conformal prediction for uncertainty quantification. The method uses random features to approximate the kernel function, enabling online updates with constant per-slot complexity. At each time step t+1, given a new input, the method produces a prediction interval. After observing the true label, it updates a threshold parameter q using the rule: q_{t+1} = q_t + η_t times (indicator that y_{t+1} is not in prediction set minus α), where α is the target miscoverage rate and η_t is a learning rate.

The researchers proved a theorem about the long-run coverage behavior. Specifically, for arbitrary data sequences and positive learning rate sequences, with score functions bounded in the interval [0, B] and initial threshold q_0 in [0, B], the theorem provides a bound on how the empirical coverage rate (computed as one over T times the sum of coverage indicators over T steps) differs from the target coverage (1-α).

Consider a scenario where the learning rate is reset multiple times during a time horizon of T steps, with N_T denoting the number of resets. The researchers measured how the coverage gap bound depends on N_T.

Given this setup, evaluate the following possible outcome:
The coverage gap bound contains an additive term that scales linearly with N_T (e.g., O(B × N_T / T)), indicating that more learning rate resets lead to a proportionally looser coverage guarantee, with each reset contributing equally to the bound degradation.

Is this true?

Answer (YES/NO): YES